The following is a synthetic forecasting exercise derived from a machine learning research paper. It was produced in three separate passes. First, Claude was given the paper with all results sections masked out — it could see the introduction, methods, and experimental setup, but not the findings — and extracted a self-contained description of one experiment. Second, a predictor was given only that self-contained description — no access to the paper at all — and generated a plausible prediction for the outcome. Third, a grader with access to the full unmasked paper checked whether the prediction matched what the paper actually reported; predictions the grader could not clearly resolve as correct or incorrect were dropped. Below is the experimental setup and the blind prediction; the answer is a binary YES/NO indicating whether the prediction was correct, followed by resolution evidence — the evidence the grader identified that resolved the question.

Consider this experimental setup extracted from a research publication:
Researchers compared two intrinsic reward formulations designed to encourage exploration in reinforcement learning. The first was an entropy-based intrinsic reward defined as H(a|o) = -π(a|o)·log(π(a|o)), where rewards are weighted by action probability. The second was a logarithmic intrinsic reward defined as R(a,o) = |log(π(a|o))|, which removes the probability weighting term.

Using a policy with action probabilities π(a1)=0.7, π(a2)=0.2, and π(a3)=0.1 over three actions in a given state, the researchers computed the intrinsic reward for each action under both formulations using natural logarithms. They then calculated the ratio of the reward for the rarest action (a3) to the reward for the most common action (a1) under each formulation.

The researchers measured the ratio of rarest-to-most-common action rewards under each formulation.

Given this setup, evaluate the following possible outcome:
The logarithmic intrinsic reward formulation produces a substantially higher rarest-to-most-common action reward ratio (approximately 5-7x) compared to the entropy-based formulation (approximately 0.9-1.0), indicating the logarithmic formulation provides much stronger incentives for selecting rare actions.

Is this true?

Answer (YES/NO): YES